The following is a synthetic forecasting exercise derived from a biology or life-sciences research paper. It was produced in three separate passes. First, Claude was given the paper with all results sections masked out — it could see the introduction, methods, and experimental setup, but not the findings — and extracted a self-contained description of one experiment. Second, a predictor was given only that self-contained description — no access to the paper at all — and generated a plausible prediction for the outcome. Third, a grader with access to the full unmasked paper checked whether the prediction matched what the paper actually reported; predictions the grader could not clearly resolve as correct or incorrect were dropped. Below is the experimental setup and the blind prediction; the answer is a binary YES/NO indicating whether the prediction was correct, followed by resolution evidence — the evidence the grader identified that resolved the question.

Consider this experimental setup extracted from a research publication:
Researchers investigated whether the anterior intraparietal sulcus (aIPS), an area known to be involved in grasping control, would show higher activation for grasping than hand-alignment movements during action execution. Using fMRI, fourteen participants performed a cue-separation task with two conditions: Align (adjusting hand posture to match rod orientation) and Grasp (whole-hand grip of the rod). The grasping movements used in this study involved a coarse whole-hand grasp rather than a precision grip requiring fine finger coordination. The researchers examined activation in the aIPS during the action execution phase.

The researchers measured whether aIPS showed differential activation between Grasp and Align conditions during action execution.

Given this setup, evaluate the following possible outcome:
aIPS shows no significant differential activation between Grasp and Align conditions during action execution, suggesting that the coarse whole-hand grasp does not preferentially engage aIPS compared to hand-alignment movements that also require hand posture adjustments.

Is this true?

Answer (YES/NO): YES